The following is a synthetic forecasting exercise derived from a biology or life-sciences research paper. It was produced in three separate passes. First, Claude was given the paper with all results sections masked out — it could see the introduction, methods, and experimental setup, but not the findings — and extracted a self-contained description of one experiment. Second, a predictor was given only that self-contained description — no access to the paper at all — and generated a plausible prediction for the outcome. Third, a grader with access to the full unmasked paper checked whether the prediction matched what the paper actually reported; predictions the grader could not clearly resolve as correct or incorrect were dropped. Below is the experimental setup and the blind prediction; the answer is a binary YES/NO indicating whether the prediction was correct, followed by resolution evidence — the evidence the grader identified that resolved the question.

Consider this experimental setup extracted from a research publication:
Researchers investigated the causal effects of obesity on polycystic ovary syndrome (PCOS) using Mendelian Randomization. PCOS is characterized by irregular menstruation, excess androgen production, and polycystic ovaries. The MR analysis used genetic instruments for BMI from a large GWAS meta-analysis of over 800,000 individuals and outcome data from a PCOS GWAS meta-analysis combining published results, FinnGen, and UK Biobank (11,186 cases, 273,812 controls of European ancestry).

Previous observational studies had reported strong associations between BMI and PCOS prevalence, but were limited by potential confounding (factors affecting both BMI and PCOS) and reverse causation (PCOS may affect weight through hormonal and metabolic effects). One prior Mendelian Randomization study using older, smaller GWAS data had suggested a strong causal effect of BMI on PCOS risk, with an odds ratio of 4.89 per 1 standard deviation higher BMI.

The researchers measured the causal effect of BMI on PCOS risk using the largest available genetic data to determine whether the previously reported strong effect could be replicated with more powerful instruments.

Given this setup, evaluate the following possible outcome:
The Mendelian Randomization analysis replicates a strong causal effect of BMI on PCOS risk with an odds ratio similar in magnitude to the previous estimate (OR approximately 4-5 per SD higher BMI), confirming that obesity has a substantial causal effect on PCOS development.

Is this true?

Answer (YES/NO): NO